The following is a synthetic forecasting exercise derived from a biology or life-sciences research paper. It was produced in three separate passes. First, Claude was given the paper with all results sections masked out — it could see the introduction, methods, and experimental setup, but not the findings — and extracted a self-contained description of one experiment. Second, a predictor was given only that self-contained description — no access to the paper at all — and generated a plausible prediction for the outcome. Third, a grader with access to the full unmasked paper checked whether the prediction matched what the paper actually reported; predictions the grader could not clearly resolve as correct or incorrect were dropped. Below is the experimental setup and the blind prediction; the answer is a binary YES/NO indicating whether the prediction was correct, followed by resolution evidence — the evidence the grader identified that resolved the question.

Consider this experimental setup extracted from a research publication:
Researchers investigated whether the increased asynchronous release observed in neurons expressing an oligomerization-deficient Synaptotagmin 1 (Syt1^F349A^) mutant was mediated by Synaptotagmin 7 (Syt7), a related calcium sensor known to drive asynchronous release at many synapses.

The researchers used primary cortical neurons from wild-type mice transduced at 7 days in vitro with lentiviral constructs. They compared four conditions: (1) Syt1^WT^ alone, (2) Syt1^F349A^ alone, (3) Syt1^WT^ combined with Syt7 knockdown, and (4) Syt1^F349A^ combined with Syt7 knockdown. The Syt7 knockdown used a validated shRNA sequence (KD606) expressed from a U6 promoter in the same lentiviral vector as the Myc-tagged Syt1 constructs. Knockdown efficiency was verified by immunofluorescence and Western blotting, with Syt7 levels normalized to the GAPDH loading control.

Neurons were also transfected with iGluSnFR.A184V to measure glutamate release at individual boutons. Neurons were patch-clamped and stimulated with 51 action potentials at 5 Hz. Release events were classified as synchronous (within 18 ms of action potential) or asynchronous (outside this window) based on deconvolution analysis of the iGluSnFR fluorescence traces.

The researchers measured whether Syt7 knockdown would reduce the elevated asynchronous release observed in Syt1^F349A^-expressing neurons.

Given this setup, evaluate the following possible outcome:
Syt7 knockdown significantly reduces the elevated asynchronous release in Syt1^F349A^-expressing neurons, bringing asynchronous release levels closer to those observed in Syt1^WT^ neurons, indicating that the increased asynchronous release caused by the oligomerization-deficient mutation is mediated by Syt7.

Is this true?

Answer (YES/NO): YES